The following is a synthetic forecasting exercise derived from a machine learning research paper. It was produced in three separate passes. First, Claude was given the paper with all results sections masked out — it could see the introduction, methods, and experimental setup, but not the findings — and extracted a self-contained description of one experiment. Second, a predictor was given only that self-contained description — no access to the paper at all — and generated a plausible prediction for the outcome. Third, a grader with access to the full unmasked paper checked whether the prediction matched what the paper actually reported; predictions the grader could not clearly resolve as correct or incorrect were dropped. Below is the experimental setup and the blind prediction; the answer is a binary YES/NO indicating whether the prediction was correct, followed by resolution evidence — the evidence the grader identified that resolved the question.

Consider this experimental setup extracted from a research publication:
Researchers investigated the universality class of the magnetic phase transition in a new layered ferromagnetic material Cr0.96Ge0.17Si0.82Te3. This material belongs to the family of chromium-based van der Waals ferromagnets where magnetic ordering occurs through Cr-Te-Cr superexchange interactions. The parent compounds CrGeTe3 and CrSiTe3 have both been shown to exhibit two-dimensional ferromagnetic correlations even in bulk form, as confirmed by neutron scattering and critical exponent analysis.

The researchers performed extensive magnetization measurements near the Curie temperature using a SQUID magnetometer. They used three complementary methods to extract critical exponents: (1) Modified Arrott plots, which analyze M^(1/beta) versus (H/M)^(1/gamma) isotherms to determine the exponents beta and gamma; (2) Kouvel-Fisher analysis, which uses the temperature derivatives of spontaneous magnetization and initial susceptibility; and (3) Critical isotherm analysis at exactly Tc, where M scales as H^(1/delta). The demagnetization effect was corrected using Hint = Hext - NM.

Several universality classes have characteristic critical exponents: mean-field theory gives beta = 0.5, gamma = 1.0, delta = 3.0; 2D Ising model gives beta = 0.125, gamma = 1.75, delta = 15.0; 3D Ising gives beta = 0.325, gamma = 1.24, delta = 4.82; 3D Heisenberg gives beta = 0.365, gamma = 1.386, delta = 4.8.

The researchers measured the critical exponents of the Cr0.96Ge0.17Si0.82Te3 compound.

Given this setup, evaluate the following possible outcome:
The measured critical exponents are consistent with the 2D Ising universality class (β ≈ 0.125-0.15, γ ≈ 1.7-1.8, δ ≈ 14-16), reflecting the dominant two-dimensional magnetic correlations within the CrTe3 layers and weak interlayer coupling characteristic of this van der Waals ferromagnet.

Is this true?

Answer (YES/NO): NO